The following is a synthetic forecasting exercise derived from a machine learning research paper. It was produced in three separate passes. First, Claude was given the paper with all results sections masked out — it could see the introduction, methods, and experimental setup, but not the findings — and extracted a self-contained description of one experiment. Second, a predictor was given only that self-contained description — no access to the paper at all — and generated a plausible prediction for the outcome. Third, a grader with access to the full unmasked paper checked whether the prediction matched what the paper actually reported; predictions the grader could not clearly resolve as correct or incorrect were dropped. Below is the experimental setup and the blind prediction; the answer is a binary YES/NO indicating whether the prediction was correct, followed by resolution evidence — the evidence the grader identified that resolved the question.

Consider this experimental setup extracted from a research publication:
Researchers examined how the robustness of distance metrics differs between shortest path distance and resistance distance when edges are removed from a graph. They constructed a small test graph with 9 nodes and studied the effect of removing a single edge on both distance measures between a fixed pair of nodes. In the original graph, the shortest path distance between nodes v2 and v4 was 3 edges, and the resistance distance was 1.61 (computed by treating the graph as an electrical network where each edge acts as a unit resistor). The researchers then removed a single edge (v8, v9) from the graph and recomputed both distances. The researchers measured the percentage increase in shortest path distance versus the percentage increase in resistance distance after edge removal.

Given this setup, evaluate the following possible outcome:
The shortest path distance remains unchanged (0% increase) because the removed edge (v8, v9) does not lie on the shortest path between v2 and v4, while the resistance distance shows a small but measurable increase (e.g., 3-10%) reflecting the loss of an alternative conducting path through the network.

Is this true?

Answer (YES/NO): NO